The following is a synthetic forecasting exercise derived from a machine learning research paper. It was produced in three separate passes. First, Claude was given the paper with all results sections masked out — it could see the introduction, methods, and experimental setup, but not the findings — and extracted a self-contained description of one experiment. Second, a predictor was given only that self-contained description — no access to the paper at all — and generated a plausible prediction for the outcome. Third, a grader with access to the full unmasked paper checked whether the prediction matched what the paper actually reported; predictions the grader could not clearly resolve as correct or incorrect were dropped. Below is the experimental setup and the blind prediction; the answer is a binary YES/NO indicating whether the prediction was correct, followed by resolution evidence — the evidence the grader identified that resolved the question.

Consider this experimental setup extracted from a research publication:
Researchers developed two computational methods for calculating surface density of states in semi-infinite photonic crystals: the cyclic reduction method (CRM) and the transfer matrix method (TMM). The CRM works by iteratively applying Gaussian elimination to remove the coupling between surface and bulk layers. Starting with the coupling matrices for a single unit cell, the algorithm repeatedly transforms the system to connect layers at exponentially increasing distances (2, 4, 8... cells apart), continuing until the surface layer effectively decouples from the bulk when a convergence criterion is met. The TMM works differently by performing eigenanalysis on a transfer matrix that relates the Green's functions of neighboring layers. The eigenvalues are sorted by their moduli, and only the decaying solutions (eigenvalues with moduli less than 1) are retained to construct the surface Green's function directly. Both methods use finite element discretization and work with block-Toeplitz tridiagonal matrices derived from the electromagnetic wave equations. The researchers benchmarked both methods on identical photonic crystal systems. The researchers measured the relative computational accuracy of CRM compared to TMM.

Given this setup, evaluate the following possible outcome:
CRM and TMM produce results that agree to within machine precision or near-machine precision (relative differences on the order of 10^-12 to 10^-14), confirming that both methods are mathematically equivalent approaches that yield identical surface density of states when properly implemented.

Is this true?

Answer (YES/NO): NO